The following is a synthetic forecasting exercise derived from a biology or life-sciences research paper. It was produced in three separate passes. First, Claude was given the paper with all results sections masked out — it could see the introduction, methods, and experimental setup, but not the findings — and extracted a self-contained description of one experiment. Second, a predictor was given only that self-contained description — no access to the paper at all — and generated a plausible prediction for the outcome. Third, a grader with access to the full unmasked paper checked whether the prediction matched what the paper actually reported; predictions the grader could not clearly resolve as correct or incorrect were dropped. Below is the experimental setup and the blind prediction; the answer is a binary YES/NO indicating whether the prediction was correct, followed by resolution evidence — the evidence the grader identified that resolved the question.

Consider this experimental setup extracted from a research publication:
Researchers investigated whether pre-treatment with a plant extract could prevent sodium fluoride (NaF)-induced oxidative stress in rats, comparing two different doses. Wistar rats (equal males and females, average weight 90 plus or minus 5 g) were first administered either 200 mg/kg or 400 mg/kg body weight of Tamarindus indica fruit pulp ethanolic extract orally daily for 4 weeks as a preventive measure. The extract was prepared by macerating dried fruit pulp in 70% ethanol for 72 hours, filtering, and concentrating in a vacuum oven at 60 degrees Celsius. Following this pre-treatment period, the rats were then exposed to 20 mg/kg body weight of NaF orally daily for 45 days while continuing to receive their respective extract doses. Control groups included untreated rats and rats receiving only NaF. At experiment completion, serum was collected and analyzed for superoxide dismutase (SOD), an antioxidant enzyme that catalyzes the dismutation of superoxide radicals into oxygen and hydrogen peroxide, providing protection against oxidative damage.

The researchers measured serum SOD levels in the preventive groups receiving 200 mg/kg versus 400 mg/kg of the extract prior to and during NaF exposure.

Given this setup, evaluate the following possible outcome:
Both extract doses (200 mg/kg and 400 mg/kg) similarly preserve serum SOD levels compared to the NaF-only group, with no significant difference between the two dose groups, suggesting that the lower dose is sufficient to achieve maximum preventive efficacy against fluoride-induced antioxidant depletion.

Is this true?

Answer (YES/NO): NO